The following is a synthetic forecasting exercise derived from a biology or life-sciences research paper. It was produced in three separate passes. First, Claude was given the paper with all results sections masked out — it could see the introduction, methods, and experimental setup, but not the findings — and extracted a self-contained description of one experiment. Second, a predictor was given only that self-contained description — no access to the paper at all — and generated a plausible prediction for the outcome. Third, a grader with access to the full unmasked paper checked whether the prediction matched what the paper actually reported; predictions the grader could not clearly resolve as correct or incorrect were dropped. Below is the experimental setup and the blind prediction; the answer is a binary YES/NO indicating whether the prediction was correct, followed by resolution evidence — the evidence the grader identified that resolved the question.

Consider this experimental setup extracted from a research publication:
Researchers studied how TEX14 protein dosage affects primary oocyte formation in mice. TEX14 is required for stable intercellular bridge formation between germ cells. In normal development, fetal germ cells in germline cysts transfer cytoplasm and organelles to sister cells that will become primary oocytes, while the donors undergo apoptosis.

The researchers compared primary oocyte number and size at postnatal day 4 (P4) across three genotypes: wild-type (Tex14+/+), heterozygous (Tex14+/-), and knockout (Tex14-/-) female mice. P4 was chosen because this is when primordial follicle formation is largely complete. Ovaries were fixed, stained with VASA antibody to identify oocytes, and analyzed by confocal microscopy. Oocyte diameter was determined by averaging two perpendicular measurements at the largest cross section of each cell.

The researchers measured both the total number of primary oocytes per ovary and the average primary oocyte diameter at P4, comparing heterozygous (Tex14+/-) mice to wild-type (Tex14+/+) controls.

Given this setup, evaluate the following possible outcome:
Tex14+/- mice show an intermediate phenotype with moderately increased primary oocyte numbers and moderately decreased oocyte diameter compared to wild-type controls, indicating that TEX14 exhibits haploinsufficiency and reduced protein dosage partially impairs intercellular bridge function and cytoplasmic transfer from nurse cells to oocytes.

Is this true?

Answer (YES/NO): NO